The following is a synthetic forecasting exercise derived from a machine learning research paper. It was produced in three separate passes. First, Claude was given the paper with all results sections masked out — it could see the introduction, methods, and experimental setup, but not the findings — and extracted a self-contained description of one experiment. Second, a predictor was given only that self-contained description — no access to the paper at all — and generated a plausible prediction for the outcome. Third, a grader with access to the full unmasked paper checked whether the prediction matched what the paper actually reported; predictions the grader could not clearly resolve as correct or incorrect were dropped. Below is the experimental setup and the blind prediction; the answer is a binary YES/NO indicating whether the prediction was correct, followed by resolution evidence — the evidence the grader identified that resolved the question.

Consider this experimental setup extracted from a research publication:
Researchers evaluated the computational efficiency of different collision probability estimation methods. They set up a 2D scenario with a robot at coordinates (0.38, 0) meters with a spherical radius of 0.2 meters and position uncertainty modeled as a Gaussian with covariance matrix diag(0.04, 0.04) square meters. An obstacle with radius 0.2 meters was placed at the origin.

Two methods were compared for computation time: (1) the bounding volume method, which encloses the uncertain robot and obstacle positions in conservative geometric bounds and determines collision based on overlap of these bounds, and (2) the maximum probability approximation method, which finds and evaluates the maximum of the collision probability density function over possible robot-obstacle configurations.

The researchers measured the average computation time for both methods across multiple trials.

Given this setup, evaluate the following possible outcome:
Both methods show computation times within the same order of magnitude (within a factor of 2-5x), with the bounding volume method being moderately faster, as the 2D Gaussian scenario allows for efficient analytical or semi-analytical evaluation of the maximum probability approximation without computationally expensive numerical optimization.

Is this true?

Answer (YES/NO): NO